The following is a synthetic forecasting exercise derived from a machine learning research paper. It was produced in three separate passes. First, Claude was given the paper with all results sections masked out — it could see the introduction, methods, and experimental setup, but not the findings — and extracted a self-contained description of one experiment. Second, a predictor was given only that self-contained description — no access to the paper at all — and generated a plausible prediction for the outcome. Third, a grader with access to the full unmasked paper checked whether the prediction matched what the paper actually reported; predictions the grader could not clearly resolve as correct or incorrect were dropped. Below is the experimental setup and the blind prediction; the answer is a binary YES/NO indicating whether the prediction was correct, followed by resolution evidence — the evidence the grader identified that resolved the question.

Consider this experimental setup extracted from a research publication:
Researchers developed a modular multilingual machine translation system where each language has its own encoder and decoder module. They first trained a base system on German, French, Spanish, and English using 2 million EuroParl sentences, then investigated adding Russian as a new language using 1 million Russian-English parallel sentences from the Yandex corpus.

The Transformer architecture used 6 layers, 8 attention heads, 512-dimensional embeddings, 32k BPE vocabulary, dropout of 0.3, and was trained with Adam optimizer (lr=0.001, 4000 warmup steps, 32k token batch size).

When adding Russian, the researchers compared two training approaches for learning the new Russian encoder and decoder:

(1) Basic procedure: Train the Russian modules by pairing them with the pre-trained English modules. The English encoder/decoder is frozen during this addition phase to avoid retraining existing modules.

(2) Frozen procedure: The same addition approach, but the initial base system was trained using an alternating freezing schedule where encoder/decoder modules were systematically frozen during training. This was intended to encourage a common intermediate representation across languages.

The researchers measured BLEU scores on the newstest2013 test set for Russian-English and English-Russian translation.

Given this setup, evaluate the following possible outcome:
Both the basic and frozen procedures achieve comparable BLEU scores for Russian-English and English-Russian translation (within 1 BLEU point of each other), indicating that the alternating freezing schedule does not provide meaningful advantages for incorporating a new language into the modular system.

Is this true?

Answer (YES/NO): YES